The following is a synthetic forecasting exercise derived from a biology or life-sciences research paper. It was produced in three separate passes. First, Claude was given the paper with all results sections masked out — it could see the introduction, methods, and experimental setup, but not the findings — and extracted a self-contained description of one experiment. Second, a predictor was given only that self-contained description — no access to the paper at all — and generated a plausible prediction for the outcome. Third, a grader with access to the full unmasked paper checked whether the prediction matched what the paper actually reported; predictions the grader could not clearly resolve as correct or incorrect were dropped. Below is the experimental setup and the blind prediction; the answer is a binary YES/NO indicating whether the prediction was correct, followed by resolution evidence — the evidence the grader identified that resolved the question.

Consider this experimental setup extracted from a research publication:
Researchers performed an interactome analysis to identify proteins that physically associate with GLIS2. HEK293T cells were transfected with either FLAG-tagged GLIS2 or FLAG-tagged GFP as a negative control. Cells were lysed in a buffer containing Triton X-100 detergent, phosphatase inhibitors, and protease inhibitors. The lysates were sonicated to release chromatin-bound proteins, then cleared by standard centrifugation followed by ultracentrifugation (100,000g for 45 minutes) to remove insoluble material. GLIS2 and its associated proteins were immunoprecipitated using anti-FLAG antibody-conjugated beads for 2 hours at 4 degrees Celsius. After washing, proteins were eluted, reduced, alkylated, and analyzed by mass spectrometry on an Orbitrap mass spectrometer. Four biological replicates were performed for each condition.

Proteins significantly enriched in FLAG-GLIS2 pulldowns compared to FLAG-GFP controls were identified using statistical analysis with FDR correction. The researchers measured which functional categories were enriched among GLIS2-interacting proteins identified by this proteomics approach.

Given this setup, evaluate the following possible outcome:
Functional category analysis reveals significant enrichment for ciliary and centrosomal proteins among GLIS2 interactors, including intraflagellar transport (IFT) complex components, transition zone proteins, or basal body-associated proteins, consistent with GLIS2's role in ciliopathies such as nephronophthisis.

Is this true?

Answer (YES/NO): NO